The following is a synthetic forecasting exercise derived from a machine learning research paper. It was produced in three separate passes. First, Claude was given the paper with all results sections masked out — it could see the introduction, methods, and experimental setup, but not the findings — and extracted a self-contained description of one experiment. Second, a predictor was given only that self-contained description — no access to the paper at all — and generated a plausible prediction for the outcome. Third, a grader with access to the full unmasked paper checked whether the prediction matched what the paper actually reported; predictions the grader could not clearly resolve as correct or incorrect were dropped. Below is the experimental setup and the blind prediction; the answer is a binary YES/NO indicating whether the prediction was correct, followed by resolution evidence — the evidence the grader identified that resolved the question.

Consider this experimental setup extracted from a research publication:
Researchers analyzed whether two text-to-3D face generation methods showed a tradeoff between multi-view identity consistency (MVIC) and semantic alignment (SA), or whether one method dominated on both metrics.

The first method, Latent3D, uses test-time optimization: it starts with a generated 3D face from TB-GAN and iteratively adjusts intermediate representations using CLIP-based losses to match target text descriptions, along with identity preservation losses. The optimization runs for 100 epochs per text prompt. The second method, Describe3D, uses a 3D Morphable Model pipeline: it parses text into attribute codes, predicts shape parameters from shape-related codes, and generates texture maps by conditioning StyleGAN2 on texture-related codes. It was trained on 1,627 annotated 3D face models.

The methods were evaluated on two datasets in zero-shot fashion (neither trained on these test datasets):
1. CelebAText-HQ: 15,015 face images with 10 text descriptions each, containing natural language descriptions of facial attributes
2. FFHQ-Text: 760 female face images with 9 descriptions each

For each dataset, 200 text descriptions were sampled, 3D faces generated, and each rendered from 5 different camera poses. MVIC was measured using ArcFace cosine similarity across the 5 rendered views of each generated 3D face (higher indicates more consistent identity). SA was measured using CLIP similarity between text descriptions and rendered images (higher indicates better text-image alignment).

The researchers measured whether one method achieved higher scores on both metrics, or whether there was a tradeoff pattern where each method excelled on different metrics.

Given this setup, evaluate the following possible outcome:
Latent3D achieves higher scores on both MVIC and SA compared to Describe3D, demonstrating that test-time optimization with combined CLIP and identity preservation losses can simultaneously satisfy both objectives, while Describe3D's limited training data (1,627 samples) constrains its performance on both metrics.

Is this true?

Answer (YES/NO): NO